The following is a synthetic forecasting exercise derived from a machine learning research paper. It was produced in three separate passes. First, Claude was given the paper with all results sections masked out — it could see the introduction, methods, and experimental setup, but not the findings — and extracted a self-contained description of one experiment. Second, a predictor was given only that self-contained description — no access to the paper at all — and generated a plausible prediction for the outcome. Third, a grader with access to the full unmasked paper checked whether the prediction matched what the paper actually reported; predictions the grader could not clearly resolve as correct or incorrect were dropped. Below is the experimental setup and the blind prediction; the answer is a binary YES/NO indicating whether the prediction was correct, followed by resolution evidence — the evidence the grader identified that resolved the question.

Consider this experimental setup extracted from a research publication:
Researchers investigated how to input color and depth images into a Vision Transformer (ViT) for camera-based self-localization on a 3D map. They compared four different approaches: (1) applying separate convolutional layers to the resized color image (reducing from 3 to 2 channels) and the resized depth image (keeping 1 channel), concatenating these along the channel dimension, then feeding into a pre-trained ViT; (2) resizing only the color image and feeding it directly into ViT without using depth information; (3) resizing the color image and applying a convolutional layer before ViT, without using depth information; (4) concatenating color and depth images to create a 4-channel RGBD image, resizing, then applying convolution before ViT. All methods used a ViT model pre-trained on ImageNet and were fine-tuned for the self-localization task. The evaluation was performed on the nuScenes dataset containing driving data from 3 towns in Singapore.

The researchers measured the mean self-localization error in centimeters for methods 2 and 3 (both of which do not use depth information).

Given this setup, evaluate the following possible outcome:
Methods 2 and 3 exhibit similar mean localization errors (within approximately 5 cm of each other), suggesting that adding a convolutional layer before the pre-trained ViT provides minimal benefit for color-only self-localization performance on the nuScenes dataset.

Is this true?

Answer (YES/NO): NO